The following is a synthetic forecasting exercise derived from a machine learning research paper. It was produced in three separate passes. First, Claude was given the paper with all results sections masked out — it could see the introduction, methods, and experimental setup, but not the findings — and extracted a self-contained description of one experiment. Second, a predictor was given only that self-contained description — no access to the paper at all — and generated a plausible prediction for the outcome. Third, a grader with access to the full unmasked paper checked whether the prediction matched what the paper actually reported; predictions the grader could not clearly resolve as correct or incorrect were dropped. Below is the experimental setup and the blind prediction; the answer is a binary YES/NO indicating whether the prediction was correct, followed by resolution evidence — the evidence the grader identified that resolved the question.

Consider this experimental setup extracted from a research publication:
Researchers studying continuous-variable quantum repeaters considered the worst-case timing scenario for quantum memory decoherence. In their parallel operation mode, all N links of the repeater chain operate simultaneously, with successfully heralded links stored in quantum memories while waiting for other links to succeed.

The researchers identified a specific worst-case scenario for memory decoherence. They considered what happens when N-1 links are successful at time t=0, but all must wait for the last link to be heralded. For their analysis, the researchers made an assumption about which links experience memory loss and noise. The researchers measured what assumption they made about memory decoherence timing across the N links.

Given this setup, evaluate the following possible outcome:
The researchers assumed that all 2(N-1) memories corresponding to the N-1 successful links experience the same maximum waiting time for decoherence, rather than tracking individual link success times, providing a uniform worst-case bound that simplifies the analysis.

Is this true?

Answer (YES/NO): NO